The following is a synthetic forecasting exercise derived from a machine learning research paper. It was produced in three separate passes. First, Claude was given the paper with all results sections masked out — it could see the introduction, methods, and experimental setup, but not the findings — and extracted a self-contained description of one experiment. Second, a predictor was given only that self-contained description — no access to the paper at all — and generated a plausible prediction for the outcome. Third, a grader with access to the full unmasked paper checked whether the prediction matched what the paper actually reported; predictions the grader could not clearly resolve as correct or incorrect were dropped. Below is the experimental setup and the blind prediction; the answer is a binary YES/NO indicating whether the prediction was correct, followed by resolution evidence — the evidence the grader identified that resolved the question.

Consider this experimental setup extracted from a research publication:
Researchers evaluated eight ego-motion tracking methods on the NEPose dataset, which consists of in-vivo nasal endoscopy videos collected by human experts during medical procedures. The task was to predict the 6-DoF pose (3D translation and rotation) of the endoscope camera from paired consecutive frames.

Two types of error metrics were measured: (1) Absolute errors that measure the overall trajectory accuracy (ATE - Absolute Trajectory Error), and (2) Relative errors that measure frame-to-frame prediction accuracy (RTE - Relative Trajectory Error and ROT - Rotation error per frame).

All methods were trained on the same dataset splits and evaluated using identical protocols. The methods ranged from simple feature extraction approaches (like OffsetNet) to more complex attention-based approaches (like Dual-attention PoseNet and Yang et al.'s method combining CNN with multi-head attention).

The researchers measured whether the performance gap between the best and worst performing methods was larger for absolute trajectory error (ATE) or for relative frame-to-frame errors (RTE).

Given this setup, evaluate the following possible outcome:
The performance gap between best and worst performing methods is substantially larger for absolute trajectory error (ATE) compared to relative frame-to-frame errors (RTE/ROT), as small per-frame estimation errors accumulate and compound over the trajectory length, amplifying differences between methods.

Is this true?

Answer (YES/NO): YES